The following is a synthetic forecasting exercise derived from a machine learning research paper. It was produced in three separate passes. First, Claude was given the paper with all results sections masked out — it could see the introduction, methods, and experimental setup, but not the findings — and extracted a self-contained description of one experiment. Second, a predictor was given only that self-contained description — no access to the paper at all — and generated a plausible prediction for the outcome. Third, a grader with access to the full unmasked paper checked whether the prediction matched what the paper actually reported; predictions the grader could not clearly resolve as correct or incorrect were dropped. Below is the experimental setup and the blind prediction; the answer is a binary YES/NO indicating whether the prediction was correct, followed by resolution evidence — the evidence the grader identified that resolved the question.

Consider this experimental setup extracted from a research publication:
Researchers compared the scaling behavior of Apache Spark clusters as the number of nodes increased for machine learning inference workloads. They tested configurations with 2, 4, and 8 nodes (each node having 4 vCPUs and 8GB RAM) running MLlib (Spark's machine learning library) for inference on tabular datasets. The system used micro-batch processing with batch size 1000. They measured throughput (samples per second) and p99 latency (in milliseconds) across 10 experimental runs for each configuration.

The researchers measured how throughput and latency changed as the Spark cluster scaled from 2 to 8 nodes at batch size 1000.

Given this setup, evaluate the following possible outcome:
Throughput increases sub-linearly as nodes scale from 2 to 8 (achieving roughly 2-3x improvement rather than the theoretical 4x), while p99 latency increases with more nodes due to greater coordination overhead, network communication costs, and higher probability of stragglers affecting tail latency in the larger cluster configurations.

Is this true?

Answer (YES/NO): NO